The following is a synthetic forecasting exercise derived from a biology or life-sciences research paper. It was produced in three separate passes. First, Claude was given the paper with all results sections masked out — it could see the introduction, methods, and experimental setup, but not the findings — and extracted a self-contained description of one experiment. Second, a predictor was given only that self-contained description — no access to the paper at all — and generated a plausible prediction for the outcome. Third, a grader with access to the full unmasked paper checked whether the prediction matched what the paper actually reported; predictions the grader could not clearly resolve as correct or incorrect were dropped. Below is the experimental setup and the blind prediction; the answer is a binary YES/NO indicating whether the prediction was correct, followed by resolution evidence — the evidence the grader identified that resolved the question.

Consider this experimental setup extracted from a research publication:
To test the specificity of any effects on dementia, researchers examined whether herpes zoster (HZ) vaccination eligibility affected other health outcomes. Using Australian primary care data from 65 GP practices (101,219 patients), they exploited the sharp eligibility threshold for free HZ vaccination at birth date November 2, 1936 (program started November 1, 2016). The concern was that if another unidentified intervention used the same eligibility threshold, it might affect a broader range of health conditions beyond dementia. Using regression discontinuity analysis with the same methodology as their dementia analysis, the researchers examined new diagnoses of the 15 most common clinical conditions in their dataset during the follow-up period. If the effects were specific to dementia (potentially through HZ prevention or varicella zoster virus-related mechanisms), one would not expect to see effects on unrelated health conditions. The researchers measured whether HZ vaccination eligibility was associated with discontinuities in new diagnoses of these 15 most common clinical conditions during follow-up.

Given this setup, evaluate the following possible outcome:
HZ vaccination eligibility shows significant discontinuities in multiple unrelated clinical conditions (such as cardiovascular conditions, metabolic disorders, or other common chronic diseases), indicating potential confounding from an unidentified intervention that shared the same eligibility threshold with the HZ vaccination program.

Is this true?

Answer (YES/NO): NO